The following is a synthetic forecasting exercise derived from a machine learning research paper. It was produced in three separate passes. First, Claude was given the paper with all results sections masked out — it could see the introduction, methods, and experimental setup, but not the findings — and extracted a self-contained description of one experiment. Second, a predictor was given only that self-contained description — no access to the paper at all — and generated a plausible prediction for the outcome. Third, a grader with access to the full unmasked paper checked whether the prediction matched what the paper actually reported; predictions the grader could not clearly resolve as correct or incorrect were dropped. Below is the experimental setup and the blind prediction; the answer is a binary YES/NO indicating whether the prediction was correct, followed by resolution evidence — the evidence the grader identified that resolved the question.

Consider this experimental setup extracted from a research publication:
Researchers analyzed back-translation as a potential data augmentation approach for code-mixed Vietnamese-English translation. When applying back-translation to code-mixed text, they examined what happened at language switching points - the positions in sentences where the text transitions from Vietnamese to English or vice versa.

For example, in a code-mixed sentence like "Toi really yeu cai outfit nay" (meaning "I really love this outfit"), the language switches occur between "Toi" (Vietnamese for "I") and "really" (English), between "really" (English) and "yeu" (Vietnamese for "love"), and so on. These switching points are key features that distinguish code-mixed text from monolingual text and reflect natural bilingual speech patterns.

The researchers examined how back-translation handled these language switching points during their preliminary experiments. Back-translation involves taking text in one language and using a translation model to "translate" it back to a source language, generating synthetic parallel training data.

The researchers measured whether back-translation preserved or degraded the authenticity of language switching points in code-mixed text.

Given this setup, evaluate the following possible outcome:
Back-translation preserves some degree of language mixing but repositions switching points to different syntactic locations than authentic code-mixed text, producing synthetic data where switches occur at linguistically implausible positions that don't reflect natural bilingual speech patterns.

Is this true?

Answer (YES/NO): NO